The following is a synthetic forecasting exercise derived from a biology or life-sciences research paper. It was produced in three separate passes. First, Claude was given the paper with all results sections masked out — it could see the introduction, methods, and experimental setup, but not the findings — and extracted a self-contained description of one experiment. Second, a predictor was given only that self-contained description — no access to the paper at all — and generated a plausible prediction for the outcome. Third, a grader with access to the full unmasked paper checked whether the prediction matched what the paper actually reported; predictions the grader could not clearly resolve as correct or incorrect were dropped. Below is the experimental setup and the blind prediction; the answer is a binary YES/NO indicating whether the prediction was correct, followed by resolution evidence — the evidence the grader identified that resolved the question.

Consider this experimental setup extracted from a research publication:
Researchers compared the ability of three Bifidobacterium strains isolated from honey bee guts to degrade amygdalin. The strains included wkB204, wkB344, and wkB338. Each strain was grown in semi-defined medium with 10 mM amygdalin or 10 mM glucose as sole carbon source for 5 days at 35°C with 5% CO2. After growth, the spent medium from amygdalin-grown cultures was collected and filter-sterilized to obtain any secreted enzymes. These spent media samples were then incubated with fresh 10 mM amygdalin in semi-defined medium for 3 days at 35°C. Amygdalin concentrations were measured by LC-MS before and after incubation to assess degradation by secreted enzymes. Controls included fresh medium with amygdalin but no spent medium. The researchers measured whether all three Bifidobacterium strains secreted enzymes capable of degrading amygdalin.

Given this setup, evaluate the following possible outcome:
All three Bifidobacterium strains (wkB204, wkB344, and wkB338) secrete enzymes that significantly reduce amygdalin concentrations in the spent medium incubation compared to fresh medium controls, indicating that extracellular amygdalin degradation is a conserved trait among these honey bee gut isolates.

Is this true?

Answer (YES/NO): NO